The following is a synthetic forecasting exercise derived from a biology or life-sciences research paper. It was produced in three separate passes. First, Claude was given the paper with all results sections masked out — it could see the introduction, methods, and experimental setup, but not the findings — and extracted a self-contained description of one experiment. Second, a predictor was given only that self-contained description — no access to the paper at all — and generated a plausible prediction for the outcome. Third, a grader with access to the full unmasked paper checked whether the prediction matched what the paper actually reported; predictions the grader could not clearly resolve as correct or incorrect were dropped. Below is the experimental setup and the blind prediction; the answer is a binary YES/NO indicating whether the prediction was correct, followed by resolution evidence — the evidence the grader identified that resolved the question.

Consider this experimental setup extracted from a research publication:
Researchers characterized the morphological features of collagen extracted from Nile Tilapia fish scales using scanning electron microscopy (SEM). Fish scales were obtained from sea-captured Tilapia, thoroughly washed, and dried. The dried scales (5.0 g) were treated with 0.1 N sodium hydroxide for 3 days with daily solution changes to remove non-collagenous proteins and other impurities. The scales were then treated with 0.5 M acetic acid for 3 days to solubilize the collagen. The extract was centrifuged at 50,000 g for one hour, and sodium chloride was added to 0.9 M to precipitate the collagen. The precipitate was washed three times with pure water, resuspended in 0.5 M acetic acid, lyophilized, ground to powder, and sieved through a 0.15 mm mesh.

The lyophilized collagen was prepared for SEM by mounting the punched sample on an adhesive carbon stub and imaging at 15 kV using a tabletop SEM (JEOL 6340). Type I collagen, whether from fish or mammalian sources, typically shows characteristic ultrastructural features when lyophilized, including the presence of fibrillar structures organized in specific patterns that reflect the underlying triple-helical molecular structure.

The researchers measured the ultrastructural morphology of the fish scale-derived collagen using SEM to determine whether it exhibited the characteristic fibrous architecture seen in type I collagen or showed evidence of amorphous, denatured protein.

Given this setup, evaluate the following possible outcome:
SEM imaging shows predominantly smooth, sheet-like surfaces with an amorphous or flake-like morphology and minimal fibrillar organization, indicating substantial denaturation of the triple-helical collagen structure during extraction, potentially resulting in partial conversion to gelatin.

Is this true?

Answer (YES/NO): NO